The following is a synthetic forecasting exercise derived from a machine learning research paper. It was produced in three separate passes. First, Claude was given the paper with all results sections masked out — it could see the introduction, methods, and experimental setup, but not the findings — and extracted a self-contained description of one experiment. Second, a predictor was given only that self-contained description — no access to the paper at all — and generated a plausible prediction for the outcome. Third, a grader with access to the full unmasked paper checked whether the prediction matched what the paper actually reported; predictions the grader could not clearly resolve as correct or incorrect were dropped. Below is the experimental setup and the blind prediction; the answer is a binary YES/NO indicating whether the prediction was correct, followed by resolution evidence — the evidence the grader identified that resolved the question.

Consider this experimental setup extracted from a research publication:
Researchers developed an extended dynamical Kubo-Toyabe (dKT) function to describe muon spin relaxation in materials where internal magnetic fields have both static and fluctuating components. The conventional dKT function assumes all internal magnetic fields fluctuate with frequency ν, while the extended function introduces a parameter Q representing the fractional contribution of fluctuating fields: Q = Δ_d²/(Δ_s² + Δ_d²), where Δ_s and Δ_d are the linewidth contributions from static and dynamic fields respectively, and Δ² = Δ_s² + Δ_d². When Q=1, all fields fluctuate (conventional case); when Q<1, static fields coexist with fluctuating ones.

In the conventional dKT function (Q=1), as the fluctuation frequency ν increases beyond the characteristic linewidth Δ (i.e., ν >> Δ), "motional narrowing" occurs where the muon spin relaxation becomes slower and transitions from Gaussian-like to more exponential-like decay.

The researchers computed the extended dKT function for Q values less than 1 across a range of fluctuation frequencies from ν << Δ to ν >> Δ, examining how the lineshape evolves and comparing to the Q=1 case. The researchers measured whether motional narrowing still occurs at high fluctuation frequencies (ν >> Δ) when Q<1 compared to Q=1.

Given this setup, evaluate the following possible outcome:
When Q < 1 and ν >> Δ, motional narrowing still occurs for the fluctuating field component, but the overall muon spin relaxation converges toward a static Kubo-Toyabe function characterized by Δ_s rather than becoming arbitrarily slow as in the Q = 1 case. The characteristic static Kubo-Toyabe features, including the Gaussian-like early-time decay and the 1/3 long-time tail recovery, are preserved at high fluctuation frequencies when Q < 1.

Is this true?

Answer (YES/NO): YES